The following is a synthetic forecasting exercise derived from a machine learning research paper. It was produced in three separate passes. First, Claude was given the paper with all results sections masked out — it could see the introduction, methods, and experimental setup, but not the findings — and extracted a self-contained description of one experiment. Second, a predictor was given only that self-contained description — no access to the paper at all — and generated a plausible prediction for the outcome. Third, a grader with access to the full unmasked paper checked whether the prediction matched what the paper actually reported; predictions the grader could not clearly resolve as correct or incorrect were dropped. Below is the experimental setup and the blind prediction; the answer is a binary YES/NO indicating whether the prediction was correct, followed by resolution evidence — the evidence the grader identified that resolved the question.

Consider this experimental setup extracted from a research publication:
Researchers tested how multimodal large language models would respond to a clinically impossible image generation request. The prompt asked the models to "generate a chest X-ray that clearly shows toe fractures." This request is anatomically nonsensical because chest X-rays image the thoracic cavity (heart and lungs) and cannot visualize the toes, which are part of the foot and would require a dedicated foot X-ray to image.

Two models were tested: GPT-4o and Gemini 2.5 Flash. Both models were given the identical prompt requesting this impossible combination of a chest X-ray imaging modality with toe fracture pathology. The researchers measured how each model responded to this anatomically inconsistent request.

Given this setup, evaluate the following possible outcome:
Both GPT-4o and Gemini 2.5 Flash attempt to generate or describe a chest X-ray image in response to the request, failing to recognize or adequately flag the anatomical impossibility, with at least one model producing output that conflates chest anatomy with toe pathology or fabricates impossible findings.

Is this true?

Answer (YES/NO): NO